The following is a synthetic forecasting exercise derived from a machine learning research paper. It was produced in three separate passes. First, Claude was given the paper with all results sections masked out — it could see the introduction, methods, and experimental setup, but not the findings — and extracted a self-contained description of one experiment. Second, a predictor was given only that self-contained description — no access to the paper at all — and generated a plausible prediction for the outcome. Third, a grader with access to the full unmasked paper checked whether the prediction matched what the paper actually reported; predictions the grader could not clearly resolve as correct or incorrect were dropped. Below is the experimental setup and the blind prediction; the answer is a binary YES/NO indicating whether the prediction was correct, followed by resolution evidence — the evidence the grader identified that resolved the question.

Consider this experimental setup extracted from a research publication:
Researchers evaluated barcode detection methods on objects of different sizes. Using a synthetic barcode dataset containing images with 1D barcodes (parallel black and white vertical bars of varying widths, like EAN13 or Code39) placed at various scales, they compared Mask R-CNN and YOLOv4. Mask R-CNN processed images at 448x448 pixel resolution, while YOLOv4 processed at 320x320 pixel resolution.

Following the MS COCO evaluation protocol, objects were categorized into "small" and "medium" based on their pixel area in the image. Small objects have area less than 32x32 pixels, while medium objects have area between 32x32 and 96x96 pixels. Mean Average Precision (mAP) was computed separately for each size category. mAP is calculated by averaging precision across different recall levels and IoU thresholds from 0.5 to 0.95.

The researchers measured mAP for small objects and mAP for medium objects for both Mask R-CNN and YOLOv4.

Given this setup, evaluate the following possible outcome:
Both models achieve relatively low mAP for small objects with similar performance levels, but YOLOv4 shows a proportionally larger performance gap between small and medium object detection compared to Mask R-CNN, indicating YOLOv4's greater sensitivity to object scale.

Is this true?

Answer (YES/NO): NO